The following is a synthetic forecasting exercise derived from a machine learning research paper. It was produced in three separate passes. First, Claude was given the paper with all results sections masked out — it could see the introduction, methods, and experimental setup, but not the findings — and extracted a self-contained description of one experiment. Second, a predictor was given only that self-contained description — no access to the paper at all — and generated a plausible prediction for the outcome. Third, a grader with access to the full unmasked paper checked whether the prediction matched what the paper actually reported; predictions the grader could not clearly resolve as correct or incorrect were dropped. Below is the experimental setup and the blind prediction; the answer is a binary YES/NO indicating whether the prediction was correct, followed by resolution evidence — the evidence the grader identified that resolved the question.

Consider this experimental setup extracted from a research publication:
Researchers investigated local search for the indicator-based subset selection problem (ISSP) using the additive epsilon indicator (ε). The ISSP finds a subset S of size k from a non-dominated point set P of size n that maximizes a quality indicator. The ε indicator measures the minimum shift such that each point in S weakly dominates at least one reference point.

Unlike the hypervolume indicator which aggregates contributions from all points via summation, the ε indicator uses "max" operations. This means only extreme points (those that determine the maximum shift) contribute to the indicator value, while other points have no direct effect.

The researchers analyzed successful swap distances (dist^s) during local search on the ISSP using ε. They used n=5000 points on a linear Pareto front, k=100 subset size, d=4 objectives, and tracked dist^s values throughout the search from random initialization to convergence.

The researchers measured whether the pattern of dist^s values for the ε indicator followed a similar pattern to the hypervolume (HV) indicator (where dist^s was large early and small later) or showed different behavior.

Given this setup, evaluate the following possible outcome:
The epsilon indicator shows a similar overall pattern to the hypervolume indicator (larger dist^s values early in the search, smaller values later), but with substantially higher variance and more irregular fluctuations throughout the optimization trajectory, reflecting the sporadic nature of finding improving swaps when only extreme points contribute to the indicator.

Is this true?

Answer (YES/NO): NO